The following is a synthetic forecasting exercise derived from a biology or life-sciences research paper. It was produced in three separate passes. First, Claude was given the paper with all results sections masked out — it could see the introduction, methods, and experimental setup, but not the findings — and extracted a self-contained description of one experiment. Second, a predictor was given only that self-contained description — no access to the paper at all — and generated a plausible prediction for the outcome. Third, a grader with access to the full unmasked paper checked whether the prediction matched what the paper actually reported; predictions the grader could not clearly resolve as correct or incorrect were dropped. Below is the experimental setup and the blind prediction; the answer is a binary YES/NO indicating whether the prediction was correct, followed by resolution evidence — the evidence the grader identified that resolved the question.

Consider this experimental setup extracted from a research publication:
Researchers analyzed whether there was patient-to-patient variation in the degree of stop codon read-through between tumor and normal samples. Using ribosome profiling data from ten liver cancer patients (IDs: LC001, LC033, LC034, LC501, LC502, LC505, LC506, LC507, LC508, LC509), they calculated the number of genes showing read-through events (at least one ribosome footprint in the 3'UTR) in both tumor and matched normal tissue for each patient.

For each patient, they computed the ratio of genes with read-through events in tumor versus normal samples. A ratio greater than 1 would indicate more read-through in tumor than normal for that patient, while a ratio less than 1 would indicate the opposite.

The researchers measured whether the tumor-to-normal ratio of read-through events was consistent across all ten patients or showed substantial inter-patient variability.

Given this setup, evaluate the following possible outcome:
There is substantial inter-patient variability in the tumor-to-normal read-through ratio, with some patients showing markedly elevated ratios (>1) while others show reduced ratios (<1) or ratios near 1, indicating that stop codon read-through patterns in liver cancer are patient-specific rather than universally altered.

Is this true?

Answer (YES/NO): NO